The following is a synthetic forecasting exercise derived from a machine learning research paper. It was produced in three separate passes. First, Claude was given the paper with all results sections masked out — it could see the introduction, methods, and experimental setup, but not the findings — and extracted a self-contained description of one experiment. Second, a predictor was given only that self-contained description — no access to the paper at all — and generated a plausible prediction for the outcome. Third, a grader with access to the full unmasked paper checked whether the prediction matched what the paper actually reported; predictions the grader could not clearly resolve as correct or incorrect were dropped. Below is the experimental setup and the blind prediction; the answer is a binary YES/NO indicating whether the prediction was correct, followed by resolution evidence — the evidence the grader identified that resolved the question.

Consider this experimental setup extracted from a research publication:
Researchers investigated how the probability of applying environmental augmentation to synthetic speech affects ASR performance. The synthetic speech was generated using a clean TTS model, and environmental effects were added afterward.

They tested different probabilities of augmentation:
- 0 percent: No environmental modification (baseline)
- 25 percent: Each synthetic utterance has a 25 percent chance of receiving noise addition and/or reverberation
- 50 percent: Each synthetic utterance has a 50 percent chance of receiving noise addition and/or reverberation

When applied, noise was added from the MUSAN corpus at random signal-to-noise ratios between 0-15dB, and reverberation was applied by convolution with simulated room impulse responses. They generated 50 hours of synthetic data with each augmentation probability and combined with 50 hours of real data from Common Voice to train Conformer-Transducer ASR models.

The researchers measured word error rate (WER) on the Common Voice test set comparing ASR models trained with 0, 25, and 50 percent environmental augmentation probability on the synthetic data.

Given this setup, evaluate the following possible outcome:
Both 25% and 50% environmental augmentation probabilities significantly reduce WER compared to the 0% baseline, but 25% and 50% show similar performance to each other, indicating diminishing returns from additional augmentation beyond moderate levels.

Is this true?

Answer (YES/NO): NO